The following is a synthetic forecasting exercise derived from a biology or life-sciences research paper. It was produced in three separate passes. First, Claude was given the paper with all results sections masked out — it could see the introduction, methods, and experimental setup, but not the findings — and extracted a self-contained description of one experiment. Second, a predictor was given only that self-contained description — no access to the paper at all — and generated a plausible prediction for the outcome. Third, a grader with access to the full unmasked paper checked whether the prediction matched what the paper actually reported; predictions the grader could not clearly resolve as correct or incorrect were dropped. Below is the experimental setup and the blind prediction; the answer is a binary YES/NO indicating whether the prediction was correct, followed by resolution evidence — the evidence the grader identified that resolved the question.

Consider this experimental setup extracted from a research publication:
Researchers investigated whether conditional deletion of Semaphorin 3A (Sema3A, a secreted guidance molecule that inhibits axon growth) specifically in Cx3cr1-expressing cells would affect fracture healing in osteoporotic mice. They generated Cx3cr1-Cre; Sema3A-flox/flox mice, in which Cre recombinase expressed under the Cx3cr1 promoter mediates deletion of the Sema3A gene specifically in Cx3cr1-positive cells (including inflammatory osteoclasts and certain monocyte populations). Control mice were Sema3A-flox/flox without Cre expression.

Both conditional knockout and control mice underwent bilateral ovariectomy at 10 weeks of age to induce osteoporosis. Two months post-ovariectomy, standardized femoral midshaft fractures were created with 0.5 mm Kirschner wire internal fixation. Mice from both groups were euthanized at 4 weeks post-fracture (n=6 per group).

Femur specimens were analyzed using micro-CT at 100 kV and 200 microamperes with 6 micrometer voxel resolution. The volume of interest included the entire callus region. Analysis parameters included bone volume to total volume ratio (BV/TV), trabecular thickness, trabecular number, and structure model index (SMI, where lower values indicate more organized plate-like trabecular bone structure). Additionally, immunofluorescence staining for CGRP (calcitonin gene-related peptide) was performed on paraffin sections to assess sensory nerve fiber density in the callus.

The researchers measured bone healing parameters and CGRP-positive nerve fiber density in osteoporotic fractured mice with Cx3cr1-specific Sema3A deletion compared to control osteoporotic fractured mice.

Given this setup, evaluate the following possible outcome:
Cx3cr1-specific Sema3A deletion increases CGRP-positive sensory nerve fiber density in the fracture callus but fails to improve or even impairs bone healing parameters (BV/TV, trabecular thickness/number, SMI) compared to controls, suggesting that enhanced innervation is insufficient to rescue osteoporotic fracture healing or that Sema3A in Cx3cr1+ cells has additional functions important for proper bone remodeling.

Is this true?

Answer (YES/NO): NO